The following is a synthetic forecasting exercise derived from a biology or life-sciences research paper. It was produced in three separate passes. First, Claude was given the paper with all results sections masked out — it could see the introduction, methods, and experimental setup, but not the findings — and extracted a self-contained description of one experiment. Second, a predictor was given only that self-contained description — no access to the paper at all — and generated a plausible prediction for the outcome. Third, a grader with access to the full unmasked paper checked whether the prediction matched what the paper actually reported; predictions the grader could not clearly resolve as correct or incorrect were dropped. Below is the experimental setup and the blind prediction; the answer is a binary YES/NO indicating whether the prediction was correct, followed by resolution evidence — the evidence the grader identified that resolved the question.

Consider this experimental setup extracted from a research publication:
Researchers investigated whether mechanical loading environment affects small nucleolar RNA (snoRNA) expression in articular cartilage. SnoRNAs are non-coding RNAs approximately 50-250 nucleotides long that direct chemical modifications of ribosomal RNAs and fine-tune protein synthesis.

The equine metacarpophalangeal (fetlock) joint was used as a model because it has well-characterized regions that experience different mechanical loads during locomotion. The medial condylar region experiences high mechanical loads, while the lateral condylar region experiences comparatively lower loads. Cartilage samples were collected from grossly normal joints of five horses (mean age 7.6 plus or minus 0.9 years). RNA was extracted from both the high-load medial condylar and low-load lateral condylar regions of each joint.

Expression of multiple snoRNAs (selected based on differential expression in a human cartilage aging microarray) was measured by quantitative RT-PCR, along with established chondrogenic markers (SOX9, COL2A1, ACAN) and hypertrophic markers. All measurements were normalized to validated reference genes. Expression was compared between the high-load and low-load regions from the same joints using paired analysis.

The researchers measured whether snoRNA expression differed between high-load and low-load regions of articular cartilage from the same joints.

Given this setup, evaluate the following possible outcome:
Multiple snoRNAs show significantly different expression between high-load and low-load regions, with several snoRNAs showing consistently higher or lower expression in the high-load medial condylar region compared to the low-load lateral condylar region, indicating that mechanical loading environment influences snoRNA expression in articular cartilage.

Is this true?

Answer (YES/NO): NO